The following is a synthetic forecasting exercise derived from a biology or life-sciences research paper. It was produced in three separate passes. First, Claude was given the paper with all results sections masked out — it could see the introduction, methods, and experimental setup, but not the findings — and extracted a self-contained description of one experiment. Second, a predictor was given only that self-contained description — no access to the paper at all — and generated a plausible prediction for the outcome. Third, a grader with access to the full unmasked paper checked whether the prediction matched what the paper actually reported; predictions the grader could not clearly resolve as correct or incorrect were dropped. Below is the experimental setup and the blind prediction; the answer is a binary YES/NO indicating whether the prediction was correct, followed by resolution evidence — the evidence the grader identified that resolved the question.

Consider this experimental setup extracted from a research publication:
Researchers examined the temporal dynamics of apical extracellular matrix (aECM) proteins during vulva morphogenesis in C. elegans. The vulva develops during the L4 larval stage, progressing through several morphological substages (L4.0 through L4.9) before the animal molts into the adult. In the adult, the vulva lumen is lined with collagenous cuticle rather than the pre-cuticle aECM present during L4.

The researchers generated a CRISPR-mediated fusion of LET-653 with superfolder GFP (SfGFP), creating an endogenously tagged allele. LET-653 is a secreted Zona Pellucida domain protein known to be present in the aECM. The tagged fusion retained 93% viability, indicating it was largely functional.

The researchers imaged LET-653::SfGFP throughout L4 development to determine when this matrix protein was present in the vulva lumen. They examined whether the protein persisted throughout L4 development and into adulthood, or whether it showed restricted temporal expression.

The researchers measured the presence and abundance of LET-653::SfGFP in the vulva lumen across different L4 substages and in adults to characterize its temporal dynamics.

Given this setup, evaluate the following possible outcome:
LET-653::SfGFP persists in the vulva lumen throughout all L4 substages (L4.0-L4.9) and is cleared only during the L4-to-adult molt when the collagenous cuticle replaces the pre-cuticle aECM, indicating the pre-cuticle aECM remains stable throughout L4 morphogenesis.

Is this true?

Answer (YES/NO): NO